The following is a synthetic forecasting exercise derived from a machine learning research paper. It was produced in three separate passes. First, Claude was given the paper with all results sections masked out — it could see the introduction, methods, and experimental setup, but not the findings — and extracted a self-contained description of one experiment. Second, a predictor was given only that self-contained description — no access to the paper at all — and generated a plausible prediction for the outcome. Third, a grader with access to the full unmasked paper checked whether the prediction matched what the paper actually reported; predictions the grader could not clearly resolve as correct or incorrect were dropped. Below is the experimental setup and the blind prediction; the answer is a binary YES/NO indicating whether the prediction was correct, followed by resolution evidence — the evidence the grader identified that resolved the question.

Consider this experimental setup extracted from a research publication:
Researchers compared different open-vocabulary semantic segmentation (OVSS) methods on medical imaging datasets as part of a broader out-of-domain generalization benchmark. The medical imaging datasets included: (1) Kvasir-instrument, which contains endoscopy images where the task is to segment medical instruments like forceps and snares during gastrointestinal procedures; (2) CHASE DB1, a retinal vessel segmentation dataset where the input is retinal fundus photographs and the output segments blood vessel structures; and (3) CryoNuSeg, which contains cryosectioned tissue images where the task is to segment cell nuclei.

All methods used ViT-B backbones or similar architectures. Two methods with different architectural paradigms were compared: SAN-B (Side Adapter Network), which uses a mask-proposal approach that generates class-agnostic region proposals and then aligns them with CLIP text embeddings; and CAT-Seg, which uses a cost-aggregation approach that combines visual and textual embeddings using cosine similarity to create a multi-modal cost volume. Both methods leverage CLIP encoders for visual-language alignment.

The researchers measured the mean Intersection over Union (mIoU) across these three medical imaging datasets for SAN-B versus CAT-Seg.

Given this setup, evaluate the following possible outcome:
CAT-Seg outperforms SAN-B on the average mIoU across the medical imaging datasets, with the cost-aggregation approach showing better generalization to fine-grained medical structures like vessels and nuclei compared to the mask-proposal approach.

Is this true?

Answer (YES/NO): NO